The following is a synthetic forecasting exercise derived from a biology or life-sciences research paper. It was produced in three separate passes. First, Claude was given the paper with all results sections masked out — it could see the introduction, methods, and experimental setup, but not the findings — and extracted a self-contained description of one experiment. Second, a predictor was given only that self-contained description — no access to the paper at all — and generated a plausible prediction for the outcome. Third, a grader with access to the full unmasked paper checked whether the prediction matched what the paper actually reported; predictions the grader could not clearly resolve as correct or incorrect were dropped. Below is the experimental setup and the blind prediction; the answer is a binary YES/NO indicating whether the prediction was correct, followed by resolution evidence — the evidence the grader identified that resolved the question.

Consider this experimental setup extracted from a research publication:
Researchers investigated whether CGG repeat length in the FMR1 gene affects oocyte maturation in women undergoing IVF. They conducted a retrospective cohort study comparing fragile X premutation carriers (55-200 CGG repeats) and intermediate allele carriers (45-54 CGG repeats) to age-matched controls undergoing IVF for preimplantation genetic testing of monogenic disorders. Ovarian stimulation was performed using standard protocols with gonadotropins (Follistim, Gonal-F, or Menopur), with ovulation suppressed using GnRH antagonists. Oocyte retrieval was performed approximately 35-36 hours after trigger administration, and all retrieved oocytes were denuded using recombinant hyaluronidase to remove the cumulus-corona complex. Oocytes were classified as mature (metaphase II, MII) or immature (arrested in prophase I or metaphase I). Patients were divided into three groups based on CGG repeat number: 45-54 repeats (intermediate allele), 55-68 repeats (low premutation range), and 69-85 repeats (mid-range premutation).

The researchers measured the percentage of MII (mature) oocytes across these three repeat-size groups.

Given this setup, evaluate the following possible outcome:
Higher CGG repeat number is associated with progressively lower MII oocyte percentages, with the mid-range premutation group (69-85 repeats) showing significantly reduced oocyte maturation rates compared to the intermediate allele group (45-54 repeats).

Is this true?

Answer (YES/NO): YES